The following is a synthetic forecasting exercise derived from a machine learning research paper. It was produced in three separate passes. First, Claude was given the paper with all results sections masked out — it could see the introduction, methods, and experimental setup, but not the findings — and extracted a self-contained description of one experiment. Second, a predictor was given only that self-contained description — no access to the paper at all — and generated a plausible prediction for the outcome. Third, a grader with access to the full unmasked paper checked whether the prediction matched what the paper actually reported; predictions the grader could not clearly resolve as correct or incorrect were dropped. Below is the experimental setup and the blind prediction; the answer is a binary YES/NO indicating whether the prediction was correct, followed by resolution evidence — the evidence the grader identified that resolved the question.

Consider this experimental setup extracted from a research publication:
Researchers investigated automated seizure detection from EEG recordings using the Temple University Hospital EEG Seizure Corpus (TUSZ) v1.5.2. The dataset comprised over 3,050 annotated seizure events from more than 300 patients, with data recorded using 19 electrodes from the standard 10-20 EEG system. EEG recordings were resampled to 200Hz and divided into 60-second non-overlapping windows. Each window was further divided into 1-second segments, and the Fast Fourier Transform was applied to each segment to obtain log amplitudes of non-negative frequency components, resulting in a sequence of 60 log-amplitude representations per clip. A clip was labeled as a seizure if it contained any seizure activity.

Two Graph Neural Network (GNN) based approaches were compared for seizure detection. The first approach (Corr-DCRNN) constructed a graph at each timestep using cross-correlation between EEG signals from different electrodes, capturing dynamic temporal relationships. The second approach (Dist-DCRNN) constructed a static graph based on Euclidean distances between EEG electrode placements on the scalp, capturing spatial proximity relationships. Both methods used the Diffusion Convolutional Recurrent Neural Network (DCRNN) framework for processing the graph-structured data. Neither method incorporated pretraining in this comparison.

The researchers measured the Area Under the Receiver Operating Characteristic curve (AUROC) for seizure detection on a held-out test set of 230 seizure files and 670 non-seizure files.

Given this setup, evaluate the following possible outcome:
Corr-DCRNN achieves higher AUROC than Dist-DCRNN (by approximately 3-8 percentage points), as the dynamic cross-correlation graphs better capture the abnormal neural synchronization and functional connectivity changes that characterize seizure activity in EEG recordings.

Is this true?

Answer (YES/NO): NO